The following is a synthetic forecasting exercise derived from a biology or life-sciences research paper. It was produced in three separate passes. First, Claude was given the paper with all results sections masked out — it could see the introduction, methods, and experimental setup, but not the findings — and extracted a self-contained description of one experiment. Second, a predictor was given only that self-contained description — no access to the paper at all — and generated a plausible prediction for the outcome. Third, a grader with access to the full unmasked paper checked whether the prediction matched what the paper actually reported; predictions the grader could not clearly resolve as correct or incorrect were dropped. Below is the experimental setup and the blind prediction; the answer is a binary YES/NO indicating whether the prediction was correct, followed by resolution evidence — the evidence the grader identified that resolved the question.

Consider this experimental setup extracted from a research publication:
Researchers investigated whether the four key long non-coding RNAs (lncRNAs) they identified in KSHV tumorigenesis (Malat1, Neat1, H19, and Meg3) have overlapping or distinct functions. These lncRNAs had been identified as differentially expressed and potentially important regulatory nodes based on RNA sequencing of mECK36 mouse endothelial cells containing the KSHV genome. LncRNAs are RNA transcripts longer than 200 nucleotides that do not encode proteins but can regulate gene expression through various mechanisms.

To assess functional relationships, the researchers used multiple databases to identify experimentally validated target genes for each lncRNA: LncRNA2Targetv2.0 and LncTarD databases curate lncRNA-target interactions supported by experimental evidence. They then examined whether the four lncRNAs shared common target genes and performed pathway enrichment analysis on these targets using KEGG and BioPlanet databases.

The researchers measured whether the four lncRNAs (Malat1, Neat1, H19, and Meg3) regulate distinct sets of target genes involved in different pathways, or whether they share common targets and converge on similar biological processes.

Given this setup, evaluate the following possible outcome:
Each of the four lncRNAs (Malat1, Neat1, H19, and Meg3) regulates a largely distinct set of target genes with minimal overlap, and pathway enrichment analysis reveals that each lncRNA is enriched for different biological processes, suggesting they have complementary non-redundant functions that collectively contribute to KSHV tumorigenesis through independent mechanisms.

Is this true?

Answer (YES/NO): NO